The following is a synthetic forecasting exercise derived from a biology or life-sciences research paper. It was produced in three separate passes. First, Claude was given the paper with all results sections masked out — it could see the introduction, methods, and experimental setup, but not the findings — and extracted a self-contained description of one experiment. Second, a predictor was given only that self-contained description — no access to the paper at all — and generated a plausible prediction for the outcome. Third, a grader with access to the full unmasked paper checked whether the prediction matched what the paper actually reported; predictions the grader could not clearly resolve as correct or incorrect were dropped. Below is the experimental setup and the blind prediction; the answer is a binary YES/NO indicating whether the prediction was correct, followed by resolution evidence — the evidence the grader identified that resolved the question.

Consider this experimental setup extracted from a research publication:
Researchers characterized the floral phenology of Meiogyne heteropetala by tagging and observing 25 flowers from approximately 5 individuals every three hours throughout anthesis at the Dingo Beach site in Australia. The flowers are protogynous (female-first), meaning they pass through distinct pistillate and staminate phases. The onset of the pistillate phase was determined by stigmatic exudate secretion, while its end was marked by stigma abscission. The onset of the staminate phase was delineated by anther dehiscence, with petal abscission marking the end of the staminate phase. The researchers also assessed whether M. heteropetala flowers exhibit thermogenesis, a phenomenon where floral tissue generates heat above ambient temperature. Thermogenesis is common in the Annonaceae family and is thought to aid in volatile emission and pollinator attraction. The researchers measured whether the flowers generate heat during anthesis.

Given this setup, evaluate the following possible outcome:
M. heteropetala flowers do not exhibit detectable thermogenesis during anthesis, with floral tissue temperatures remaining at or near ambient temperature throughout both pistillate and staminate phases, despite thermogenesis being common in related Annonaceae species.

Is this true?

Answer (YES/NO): YES